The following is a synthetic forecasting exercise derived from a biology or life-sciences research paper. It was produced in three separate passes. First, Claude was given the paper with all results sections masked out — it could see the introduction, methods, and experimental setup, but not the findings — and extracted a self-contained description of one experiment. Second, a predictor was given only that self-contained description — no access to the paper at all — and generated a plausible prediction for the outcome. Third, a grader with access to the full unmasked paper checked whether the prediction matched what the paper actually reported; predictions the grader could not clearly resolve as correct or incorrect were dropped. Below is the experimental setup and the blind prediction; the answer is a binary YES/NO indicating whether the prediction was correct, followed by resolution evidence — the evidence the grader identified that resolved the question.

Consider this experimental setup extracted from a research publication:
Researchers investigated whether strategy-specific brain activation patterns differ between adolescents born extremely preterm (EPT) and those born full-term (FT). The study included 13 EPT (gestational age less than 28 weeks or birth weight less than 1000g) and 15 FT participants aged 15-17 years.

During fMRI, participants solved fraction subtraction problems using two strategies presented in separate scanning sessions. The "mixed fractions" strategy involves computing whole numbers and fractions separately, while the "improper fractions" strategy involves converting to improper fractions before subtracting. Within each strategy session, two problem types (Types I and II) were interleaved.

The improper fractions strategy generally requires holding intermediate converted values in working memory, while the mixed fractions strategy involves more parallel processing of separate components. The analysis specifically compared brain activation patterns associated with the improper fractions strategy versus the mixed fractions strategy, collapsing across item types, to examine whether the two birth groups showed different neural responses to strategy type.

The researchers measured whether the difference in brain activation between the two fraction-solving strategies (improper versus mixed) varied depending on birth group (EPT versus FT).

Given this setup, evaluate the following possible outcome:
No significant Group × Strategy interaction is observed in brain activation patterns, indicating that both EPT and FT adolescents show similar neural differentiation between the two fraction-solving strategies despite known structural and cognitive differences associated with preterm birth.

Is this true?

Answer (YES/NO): NO